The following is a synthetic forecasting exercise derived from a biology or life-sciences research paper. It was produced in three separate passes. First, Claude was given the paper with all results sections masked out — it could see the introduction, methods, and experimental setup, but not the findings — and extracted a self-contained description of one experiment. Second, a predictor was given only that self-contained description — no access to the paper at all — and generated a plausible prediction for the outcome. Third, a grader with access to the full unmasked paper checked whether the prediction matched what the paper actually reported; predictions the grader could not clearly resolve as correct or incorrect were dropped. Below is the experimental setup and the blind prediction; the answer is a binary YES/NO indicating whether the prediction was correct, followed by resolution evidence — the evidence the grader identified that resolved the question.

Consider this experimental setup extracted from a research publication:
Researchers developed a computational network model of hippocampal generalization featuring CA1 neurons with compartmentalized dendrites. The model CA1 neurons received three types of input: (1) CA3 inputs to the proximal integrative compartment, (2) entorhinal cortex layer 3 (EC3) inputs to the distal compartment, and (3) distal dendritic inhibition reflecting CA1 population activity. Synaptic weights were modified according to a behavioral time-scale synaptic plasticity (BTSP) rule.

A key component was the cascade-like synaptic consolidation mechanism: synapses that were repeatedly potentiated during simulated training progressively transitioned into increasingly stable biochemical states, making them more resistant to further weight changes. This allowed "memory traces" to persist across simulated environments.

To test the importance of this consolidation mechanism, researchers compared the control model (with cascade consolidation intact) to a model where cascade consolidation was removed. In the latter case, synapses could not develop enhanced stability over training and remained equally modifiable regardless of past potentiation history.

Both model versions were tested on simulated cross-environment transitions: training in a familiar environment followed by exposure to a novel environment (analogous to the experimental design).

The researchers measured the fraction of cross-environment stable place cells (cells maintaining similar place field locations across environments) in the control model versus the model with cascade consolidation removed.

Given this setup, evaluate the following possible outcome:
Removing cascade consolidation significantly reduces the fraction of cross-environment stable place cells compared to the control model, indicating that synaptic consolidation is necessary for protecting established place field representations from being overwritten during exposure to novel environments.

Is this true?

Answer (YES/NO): YES